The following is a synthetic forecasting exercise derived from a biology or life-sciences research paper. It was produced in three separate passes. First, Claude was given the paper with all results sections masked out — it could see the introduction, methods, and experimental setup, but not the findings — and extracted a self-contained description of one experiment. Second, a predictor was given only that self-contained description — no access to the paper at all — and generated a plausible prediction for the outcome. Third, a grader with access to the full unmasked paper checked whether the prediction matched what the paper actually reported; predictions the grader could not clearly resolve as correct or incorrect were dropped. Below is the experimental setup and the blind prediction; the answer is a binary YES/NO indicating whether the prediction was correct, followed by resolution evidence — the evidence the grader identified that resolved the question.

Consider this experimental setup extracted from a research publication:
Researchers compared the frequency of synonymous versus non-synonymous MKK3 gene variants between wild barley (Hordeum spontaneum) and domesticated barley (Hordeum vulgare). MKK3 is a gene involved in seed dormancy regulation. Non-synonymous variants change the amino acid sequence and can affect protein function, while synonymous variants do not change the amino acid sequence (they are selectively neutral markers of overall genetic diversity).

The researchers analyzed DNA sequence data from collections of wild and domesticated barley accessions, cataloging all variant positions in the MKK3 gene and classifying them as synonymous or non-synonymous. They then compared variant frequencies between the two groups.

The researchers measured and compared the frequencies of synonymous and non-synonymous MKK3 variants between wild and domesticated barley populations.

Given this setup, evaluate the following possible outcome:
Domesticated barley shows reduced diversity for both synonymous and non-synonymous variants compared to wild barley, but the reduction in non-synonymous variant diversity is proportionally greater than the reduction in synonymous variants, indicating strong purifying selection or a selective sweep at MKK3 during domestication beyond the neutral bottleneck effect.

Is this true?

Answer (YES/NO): NO